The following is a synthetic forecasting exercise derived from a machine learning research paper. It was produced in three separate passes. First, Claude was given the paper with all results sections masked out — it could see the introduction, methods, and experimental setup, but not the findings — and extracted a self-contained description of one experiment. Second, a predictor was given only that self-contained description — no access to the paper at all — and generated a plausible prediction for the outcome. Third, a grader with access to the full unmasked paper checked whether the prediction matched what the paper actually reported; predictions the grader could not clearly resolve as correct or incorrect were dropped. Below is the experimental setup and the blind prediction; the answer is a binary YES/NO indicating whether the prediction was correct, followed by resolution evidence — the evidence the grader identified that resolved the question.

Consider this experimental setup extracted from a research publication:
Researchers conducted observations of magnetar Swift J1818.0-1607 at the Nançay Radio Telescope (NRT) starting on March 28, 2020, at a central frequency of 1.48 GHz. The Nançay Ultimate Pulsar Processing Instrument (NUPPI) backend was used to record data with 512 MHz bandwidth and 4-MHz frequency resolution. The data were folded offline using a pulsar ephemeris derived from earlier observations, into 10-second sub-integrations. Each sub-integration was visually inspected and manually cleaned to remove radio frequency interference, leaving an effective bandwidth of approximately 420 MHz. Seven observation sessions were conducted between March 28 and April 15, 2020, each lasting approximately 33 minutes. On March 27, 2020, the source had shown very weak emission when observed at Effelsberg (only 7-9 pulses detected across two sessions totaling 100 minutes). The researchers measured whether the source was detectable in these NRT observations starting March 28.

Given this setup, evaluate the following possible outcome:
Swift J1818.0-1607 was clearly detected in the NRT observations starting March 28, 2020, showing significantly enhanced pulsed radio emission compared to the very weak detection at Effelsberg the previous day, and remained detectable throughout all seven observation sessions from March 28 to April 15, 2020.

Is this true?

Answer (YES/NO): YES